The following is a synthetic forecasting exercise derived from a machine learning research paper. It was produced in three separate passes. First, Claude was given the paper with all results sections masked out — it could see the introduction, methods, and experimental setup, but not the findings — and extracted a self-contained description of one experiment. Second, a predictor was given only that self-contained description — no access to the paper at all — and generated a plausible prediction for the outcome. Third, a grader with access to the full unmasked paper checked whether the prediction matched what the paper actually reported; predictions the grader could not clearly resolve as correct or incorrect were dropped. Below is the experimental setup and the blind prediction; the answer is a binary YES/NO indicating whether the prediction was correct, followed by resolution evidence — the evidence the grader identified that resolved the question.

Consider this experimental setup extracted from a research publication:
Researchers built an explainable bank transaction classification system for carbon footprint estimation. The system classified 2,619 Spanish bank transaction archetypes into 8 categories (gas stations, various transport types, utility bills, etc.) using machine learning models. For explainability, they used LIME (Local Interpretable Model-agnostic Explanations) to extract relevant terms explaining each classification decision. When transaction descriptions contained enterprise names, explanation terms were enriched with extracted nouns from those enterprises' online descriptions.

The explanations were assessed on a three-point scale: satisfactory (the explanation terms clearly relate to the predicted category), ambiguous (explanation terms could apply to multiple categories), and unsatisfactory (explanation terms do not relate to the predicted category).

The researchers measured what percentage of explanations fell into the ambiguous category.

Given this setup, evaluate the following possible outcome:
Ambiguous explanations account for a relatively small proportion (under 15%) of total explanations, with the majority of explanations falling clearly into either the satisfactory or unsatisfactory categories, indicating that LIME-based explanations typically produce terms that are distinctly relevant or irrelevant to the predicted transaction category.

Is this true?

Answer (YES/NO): YES